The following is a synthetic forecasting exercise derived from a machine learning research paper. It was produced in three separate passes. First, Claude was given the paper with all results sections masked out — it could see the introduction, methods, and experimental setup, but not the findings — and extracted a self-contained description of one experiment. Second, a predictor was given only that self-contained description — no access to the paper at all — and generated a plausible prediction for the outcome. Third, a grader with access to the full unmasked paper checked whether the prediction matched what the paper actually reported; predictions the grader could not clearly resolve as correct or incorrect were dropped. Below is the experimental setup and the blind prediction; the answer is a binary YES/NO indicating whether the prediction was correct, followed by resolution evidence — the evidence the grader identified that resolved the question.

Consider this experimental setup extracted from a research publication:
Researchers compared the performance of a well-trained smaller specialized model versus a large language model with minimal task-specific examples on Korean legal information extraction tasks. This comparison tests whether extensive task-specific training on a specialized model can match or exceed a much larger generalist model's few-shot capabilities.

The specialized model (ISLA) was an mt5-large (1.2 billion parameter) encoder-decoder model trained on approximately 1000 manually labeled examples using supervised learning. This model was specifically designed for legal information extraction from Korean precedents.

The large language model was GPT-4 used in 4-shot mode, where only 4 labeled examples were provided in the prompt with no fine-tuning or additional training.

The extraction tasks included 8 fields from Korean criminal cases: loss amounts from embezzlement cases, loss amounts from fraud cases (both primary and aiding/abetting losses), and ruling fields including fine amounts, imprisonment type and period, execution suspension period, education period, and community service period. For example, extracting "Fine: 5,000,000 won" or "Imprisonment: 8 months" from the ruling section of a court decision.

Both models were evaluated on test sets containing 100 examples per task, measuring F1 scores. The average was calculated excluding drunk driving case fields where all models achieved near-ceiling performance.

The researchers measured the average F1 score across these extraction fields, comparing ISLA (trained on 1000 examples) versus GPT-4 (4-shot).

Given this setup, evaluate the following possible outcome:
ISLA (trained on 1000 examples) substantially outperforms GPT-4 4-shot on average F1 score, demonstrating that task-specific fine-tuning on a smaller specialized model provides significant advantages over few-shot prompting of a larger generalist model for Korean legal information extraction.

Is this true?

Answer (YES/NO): NO